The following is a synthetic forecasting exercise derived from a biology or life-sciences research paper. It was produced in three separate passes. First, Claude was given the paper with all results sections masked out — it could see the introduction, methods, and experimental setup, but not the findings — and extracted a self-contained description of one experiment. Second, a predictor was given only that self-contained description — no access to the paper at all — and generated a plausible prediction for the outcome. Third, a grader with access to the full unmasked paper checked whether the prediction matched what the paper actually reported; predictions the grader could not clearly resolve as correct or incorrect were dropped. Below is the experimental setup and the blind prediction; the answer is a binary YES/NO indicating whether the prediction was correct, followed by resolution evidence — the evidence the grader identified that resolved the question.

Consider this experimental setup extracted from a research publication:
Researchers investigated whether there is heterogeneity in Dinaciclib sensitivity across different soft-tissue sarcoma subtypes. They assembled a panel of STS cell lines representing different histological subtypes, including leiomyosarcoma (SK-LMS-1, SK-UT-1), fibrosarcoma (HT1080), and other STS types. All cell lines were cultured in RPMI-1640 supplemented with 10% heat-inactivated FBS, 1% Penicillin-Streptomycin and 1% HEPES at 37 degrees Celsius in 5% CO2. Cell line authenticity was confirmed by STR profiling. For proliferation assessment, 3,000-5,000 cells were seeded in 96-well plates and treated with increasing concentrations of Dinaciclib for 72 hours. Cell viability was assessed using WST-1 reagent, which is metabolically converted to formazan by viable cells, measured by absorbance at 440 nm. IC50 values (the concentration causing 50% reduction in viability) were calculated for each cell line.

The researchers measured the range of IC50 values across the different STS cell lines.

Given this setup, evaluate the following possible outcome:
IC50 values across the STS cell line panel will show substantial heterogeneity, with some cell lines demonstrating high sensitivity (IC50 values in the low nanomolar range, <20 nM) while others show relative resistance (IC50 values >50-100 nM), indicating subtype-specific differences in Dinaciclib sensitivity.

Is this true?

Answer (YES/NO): NO